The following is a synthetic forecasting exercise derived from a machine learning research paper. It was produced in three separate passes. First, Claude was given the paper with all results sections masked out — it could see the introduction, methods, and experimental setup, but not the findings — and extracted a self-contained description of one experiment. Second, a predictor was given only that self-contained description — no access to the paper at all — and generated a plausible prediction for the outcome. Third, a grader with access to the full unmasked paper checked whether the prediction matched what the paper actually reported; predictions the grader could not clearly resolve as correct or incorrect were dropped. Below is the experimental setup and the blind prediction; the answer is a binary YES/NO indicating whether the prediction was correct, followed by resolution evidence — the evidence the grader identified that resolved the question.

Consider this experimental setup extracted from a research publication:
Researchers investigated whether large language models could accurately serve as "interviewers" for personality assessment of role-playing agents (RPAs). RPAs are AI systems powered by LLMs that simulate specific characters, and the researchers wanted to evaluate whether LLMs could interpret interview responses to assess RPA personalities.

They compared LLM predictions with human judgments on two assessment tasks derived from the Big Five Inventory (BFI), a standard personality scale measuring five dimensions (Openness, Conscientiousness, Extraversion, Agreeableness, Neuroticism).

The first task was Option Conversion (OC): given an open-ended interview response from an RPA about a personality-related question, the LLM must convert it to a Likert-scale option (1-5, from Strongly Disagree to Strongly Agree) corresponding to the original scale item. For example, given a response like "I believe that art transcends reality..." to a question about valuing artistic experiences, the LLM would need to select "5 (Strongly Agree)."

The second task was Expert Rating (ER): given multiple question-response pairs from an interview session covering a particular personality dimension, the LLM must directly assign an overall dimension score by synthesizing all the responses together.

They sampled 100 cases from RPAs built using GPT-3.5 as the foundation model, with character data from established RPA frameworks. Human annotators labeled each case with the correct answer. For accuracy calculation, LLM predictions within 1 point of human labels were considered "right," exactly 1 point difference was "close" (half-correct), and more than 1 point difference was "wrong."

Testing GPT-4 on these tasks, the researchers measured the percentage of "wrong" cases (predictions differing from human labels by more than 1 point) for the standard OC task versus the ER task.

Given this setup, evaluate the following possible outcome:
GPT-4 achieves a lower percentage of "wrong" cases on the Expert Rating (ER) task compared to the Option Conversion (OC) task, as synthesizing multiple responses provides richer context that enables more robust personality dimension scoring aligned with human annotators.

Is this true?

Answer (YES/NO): YES